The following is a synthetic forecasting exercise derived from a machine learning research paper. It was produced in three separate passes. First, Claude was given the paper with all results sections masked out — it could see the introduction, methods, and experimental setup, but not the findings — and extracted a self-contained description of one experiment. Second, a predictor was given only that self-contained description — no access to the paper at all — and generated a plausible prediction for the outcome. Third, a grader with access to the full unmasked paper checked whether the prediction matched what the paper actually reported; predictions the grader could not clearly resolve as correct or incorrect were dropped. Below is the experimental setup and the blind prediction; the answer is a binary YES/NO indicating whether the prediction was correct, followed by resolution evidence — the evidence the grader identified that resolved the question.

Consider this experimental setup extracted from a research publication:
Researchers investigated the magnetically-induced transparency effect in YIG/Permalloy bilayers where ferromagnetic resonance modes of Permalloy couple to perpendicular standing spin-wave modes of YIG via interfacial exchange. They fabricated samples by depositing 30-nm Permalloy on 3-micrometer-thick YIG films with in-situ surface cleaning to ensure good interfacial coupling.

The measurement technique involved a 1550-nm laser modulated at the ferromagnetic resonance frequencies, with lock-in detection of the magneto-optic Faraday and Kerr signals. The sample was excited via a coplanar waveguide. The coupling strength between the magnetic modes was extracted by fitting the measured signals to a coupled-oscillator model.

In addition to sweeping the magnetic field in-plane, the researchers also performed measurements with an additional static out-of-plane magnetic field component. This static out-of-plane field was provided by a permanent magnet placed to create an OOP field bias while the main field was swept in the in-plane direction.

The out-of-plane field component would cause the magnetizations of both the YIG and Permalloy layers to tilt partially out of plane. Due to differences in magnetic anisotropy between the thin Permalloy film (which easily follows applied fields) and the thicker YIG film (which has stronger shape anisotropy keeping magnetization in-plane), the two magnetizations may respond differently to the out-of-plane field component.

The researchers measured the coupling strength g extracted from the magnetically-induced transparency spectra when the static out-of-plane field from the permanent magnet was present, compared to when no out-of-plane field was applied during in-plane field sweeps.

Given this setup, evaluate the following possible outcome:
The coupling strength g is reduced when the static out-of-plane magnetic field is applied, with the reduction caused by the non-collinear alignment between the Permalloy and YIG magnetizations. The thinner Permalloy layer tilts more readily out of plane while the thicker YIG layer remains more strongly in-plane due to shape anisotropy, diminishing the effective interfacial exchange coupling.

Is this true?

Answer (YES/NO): NO